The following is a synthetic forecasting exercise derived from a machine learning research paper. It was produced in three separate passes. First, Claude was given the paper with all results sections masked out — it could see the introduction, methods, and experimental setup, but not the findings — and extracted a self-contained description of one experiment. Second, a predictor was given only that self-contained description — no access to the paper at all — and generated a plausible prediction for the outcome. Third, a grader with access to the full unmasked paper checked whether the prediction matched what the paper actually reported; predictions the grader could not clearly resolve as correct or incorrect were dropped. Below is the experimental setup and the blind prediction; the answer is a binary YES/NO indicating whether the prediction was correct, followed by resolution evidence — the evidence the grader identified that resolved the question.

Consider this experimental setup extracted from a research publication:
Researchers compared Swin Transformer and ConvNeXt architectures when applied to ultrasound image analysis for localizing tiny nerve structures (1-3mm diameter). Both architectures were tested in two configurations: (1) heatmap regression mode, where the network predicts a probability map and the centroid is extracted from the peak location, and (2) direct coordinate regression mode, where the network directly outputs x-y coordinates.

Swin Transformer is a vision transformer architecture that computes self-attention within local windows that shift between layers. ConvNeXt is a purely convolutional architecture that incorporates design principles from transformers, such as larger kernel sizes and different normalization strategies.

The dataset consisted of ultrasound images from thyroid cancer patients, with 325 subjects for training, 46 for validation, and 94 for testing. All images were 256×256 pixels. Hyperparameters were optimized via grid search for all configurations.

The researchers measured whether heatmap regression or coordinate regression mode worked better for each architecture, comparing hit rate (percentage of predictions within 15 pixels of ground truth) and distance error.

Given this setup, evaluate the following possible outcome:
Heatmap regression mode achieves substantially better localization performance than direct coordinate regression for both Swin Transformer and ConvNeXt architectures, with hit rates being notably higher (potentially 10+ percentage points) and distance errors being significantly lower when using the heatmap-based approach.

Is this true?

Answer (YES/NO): NO